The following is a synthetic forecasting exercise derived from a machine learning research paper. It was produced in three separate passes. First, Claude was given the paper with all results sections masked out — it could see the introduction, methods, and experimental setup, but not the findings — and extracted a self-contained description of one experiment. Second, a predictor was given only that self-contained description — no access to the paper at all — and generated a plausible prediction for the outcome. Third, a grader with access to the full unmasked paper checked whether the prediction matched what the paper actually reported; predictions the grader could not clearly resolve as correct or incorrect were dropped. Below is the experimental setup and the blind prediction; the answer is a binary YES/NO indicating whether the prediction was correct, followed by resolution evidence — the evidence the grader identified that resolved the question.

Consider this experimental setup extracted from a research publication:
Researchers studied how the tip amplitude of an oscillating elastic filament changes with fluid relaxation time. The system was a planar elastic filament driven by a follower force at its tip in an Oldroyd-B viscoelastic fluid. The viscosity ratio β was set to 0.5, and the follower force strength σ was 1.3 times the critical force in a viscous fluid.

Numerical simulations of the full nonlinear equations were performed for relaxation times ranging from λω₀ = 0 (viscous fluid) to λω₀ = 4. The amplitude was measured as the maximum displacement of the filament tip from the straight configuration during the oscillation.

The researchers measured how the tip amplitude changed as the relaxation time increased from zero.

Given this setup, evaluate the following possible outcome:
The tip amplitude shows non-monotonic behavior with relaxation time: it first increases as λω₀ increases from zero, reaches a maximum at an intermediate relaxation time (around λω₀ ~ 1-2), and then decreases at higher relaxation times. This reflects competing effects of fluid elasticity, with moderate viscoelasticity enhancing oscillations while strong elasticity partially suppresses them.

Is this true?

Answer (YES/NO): NO